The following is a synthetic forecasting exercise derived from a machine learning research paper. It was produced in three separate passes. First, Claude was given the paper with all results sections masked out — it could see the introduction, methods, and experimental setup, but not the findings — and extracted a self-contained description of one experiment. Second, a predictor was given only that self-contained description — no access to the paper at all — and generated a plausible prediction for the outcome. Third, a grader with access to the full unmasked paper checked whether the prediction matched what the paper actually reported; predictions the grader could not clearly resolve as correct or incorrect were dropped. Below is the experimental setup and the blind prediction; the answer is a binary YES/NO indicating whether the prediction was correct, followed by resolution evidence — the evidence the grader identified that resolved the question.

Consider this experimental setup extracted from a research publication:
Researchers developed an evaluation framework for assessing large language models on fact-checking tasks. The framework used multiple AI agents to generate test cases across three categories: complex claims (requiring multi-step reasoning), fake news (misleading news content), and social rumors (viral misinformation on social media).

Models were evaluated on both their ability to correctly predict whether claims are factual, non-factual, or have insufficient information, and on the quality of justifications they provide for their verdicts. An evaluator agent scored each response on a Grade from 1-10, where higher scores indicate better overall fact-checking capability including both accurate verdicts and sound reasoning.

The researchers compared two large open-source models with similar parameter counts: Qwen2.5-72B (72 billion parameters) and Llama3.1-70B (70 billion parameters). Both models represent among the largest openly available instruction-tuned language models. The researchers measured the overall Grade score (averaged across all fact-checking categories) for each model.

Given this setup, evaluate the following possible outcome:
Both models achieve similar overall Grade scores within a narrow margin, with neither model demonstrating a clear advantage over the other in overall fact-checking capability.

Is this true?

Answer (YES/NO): NO